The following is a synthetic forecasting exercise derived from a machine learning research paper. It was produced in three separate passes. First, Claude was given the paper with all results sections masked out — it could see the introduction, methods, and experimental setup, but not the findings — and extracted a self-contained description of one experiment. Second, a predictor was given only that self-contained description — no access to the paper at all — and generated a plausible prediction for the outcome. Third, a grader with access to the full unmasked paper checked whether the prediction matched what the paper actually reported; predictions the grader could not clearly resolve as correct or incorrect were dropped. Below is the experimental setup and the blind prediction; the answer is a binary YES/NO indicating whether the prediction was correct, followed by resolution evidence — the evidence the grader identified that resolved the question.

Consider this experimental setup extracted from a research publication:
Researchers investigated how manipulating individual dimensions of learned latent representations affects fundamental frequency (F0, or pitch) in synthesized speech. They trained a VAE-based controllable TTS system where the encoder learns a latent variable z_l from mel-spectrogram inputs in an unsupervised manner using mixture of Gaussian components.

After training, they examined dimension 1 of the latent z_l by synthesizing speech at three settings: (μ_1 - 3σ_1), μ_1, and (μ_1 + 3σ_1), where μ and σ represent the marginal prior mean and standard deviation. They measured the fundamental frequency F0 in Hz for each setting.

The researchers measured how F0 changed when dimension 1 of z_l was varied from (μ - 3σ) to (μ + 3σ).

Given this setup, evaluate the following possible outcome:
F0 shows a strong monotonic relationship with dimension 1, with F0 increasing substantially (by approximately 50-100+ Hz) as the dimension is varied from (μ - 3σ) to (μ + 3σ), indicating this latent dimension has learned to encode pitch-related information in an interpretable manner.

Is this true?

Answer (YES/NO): NO